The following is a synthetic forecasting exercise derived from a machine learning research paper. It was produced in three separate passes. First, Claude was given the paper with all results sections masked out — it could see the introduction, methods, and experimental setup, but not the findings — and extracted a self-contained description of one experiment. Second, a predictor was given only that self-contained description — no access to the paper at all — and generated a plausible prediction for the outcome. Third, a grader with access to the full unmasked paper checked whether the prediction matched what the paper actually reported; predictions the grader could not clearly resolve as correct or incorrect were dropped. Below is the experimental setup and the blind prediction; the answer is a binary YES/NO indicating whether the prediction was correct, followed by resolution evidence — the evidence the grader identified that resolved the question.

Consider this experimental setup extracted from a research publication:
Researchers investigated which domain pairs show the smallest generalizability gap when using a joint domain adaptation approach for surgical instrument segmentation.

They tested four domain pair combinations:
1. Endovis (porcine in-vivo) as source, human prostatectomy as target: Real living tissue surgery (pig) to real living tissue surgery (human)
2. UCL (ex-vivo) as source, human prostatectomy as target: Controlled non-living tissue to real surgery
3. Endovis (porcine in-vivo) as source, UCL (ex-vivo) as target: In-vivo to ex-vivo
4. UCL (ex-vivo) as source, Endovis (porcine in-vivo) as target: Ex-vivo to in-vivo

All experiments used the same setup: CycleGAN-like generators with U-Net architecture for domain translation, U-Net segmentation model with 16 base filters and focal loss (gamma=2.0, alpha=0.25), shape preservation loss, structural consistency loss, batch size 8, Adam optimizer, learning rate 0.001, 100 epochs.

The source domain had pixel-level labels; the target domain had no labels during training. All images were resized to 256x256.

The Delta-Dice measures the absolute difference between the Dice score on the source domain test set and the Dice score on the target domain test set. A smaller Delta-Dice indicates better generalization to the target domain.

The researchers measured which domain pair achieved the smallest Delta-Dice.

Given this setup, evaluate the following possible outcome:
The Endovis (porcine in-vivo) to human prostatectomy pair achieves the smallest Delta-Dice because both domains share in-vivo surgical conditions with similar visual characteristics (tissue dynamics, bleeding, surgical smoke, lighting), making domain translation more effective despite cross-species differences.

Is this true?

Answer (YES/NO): YES